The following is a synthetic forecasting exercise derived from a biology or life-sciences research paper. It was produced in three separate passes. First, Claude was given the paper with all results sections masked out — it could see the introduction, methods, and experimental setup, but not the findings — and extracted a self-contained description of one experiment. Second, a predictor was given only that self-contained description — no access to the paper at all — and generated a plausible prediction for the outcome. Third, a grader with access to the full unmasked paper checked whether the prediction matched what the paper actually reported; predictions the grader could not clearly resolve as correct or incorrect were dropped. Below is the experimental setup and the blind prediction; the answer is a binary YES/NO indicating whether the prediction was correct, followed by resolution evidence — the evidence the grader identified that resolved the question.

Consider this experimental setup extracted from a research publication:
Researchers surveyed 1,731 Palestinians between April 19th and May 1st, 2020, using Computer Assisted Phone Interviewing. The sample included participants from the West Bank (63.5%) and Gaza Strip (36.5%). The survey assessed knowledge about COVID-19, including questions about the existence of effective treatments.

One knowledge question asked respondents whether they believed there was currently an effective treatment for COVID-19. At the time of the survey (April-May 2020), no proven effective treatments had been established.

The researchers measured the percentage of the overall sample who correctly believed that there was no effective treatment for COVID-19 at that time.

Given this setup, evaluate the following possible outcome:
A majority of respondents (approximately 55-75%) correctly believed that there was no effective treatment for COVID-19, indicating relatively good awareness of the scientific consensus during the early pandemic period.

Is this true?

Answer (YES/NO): NO